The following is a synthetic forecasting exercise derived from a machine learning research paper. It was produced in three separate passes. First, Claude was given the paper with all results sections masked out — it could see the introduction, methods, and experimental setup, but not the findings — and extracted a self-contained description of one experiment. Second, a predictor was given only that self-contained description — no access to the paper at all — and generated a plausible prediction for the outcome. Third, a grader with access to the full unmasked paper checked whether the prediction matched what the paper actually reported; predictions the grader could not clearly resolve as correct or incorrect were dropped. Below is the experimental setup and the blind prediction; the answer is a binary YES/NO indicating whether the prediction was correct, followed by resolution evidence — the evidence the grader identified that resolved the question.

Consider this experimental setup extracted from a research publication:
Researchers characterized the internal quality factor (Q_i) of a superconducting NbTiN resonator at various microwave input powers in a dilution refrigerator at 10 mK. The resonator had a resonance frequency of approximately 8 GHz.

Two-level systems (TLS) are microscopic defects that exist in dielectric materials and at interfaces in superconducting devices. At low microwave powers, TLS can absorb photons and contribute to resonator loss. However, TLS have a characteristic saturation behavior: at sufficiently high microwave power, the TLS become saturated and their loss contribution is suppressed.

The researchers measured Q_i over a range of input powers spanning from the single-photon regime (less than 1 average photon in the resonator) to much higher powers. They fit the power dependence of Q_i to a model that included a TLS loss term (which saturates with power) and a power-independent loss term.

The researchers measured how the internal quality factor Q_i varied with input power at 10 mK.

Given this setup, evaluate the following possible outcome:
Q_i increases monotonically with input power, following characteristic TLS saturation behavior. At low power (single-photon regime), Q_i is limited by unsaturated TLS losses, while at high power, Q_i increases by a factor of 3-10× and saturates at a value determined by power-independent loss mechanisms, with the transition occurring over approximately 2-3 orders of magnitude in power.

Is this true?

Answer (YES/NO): NO